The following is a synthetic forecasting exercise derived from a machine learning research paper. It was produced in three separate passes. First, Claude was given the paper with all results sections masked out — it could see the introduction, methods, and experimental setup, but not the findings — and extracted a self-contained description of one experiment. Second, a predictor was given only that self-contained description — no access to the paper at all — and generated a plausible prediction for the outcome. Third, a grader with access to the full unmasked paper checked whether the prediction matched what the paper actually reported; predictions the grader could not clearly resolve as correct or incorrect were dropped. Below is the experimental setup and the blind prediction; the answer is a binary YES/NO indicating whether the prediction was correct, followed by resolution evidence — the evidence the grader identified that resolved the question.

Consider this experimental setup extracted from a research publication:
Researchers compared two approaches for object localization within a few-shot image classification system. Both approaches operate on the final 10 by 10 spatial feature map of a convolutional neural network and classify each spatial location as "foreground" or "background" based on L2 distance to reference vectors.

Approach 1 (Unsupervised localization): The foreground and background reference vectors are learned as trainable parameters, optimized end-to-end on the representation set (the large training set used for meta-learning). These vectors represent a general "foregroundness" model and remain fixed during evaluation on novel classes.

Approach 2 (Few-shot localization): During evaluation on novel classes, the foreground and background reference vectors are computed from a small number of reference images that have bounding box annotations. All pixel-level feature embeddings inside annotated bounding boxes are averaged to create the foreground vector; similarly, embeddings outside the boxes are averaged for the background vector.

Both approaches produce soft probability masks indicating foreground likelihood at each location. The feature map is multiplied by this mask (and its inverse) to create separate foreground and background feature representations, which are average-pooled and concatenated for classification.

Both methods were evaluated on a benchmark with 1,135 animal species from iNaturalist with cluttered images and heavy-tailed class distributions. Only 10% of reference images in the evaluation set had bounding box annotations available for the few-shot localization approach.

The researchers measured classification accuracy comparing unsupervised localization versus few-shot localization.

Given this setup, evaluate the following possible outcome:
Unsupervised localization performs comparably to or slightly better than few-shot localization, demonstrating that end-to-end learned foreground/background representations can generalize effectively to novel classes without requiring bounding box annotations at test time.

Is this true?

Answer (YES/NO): YES